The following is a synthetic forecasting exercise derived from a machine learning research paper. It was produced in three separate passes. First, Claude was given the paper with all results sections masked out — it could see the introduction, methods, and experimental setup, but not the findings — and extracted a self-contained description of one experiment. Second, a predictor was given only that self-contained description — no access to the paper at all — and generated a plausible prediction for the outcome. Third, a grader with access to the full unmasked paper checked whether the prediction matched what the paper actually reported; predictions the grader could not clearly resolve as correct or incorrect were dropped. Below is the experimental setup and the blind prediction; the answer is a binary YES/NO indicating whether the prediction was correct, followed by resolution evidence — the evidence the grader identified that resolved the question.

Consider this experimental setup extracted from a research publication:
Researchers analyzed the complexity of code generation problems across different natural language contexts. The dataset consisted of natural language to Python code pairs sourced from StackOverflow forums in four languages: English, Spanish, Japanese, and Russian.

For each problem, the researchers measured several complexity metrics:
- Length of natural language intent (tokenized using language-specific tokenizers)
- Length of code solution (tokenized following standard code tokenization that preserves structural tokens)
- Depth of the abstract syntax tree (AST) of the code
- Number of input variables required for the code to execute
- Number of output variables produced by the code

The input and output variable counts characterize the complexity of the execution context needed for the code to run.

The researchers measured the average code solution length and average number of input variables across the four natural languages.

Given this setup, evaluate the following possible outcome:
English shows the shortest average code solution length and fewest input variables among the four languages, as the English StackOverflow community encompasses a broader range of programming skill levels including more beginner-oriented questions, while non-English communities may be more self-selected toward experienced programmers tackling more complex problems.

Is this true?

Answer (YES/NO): NO